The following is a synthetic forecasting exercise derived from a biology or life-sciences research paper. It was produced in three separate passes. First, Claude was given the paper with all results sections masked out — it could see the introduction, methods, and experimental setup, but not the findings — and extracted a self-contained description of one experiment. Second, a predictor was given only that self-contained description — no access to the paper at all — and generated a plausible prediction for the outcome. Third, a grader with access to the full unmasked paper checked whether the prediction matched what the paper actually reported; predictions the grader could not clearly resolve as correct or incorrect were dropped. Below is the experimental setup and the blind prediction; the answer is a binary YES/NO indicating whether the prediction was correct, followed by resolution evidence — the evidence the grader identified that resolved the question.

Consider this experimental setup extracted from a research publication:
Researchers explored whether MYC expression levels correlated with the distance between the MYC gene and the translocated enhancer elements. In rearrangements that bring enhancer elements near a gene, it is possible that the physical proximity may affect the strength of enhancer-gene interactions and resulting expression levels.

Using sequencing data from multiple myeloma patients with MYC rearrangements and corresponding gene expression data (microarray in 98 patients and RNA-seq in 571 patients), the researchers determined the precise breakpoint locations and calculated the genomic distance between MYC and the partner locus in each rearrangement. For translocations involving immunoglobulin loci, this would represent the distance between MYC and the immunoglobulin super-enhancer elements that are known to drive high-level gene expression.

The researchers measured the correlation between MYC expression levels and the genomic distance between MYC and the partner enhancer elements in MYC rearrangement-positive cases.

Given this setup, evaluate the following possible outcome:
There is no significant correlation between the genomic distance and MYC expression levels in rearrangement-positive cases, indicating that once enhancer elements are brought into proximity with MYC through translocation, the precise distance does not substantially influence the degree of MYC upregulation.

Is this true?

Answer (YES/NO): YES